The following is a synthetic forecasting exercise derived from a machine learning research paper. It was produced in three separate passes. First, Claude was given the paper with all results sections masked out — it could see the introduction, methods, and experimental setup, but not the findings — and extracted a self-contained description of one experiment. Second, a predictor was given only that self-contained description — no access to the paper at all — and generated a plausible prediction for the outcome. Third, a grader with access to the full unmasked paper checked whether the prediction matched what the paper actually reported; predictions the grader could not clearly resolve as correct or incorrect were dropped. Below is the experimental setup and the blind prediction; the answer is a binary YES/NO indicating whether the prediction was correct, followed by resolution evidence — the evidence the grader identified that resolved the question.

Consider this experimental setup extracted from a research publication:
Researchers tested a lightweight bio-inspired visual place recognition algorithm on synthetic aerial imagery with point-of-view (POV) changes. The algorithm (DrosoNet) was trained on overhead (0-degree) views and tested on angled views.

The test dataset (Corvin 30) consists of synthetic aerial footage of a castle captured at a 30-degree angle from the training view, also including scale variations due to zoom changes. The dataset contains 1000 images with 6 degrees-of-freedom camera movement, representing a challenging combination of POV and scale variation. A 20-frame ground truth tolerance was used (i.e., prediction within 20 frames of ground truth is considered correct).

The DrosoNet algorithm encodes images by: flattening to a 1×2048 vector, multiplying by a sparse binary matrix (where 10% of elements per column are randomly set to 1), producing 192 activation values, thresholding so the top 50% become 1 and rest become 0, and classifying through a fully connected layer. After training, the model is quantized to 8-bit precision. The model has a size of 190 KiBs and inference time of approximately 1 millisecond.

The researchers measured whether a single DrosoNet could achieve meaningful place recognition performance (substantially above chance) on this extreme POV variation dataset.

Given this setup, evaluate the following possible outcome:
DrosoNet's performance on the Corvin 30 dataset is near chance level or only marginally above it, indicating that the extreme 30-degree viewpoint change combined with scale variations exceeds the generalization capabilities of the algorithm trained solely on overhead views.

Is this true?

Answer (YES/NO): YES